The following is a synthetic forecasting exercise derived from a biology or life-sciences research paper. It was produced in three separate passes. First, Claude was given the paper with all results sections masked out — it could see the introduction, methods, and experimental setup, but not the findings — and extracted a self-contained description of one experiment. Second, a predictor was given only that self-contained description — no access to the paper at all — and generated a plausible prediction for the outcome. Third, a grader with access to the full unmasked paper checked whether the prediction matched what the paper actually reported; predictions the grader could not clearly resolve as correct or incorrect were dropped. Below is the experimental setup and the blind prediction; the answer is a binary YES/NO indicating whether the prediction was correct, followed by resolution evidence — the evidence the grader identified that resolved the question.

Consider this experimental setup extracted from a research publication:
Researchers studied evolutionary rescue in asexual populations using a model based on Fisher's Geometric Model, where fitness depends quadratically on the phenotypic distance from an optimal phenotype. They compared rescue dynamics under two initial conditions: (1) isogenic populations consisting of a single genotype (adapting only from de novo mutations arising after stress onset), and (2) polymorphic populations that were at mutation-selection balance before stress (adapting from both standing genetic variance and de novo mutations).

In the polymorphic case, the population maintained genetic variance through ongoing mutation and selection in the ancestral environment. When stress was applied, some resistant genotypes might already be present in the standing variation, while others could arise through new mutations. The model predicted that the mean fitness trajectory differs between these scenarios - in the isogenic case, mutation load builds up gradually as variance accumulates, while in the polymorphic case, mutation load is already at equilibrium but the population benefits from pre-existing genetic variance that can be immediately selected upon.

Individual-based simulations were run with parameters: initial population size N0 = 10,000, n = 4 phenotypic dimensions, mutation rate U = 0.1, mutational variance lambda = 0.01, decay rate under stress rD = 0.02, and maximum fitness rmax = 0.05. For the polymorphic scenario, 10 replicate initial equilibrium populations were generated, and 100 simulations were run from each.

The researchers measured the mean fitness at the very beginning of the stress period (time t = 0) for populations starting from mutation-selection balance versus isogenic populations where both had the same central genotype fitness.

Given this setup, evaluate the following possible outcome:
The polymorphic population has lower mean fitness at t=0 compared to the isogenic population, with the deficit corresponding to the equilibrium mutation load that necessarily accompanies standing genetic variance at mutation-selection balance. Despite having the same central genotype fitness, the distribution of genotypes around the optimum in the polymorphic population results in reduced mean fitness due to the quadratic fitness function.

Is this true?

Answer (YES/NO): YES